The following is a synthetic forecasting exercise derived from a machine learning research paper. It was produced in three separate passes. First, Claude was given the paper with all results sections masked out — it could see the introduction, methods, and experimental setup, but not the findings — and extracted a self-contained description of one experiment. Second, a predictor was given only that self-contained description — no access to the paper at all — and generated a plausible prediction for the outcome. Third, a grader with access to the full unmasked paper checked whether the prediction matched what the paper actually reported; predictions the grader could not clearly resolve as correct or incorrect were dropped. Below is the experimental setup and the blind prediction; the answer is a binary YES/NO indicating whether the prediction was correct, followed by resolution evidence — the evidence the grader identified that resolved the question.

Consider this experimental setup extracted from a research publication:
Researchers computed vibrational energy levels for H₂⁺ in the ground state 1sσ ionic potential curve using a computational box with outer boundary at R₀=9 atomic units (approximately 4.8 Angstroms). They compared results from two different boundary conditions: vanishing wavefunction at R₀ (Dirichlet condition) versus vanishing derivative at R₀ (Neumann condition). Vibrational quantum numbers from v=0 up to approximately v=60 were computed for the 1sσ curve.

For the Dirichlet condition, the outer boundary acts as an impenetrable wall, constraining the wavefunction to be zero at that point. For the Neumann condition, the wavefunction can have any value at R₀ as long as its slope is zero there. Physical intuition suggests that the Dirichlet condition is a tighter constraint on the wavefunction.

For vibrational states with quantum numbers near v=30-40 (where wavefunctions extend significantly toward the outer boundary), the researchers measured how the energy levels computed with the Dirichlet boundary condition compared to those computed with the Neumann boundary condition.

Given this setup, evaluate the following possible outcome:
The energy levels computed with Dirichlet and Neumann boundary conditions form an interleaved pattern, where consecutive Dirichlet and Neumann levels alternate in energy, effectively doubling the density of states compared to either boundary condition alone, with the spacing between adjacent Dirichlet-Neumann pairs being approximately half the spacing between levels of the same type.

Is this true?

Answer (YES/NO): NO